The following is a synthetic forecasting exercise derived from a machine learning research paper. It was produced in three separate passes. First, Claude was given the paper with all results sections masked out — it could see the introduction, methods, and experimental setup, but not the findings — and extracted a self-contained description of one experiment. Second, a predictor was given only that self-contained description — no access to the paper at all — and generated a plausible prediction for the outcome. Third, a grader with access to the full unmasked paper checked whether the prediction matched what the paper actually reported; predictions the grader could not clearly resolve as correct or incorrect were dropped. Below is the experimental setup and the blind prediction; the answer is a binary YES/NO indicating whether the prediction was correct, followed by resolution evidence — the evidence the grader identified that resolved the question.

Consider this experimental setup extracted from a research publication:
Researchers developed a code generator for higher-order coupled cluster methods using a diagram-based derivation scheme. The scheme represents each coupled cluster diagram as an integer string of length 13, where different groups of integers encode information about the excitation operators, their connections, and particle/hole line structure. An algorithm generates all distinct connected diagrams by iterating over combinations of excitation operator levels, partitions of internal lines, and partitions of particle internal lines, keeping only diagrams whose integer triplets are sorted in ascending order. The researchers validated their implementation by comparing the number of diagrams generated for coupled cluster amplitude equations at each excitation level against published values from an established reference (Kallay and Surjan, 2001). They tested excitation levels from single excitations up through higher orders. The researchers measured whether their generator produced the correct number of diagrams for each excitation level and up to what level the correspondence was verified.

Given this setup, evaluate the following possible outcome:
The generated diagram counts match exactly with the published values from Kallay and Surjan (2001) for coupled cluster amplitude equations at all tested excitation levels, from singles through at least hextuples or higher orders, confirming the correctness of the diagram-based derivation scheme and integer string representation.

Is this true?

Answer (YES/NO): YES